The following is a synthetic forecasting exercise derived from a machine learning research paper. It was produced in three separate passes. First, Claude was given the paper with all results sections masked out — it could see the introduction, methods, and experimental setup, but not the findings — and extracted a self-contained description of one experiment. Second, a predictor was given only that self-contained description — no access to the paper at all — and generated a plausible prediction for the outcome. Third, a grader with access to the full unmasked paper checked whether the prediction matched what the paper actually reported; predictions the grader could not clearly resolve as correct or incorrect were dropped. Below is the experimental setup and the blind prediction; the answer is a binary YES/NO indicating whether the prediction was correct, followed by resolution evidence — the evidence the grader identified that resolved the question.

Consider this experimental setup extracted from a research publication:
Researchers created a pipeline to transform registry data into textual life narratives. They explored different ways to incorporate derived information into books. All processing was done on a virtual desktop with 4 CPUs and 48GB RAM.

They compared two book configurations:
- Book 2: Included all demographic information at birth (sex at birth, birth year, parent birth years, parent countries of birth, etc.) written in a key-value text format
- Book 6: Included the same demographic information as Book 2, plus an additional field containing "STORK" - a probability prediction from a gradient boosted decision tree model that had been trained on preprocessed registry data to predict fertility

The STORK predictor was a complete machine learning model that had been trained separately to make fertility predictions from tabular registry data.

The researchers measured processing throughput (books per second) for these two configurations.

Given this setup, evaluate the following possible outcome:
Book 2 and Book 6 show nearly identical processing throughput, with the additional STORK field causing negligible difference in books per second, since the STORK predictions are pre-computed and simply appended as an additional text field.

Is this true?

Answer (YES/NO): NO